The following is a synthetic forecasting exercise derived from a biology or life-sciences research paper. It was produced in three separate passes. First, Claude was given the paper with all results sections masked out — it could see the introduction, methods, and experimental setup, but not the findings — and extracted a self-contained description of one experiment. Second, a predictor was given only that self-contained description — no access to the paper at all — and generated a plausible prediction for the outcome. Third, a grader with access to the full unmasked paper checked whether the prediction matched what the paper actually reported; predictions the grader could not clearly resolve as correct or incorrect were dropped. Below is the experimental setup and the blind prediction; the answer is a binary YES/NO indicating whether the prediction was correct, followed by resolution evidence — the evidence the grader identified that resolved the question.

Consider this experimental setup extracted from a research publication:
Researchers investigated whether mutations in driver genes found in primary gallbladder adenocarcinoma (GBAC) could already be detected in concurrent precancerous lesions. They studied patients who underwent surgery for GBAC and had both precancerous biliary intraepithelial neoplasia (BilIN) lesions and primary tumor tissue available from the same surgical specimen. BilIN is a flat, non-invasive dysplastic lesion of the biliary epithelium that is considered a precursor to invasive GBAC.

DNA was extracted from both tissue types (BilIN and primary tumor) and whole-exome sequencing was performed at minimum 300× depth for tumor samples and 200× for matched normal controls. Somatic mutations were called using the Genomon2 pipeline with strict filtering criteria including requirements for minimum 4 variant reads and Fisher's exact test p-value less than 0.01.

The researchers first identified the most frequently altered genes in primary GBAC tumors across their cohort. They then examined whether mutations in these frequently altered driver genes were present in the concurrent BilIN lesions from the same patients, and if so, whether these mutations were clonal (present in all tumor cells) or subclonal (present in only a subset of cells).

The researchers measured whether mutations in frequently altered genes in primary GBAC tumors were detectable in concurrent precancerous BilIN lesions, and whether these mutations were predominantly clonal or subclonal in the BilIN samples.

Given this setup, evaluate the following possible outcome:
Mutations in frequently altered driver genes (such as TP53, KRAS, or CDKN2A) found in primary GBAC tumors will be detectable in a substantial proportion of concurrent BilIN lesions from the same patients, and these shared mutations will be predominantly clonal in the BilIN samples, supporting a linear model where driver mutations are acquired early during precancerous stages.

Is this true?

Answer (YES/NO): NO